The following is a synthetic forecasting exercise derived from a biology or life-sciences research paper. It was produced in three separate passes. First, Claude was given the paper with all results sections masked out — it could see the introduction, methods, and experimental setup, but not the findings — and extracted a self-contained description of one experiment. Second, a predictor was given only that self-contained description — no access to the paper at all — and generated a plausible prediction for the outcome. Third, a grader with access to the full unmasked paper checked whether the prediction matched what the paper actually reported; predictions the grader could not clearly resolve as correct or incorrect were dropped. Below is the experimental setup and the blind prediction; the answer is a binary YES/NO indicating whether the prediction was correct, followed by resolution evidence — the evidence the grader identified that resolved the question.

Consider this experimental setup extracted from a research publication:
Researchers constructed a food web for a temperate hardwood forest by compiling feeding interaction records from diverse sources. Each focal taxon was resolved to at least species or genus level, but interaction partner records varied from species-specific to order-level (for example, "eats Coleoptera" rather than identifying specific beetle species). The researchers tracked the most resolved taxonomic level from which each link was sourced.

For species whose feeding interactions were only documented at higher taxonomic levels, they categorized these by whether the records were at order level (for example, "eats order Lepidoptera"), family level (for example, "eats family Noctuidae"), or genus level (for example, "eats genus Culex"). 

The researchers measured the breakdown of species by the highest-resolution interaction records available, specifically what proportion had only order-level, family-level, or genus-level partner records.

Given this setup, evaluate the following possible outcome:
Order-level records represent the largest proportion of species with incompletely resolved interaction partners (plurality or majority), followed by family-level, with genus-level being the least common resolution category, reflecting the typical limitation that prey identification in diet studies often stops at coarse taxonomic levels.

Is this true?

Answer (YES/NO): NO